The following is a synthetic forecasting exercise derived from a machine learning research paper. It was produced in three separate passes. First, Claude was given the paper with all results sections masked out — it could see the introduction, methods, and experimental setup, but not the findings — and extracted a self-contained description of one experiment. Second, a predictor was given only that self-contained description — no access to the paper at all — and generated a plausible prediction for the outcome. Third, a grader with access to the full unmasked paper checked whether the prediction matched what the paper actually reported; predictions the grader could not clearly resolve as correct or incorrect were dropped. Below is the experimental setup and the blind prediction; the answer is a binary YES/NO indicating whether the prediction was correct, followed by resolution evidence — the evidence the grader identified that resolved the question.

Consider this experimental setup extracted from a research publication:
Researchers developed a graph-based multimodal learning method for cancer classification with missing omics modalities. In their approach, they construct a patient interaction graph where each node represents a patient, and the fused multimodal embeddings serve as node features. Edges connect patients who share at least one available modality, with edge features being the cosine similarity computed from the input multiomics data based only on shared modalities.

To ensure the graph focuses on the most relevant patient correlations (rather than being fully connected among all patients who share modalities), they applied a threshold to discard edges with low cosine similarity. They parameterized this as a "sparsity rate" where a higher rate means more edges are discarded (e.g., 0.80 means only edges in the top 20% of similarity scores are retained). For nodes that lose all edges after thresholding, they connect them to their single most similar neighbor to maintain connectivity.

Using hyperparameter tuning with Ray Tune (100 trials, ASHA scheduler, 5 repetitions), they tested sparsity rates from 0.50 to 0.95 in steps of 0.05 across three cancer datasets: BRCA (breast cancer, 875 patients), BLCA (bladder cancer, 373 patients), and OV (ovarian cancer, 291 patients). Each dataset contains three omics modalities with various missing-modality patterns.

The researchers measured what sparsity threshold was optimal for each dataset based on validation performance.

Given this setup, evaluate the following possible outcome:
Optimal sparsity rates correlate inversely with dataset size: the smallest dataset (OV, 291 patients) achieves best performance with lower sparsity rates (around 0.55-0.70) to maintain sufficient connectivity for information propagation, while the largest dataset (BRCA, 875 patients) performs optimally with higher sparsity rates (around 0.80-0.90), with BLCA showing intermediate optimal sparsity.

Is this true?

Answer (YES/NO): NO